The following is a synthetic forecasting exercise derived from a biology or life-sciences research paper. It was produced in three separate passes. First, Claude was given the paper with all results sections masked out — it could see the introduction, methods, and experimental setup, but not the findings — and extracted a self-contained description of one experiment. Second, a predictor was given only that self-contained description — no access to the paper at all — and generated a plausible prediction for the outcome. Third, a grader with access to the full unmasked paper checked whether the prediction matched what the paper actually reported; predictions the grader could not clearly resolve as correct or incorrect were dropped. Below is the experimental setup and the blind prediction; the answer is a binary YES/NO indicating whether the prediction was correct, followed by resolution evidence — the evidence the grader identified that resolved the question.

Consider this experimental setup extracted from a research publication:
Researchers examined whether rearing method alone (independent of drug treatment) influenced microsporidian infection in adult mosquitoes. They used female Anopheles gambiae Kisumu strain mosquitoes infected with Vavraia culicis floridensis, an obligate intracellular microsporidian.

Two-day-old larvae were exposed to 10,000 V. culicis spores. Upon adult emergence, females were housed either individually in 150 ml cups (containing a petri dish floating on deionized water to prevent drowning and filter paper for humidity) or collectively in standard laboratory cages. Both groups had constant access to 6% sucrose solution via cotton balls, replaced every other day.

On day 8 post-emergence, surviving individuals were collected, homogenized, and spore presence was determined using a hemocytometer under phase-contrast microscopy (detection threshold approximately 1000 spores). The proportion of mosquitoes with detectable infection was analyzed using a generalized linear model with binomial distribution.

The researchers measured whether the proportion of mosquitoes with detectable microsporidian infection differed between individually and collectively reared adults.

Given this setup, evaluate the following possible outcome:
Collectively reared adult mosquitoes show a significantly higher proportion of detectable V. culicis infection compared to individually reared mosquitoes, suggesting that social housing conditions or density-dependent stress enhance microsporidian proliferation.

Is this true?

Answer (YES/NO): YES